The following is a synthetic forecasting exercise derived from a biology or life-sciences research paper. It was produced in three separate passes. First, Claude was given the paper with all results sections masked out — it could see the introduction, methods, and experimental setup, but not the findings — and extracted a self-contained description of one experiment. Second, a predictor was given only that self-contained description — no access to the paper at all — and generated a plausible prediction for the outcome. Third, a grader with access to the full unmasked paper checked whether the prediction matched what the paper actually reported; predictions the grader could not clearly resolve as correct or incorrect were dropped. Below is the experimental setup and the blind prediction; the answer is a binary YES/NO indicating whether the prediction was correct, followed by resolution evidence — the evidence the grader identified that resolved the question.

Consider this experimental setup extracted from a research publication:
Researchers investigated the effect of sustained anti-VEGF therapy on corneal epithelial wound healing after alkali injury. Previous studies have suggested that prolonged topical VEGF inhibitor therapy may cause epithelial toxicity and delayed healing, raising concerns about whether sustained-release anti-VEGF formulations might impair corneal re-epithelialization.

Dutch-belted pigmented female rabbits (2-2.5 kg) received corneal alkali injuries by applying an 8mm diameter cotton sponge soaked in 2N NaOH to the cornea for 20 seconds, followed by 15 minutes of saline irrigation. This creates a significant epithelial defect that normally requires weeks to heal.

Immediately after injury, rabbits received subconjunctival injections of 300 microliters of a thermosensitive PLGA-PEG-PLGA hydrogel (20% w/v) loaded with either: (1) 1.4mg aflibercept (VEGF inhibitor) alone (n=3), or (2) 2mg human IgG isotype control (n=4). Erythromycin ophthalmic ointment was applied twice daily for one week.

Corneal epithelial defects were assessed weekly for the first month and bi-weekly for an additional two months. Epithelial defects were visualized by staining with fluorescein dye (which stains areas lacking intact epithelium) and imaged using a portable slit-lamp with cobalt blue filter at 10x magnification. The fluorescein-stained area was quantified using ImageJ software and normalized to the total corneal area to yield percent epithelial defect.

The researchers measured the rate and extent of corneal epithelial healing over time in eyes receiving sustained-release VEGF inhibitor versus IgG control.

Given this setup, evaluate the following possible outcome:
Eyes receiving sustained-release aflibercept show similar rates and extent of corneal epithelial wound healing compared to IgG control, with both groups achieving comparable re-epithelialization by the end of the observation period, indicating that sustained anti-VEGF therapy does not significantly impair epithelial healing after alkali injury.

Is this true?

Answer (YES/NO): NO